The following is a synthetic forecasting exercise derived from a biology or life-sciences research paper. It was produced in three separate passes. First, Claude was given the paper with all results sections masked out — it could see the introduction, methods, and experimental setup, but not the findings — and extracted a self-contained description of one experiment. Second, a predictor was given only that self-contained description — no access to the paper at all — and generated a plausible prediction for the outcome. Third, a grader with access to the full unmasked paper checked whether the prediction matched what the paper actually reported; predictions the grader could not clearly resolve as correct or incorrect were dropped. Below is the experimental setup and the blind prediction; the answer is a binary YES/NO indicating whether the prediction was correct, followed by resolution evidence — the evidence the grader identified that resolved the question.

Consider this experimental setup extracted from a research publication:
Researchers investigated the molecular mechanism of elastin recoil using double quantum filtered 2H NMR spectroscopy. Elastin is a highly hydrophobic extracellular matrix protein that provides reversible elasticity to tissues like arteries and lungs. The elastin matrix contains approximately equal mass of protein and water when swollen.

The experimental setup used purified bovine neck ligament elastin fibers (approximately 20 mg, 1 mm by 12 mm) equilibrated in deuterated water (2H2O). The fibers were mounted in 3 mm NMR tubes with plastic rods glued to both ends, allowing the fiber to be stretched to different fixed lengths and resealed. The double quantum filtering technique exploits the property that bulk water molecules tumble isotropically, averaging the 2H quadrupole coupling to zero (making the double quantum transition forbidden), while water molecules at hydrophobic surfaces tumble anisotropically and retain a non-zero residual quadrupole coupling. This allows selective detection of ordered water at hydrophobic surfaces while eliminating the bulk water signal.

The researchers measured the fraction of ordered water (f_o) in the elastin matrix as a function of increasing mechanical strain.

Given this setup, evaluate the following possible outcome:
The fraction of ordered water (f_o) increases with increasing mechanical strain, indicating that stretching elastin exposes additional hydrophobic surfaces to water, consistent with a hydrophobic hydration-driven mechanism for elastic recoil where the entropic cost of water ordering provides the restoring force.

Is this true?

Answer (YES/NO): YES